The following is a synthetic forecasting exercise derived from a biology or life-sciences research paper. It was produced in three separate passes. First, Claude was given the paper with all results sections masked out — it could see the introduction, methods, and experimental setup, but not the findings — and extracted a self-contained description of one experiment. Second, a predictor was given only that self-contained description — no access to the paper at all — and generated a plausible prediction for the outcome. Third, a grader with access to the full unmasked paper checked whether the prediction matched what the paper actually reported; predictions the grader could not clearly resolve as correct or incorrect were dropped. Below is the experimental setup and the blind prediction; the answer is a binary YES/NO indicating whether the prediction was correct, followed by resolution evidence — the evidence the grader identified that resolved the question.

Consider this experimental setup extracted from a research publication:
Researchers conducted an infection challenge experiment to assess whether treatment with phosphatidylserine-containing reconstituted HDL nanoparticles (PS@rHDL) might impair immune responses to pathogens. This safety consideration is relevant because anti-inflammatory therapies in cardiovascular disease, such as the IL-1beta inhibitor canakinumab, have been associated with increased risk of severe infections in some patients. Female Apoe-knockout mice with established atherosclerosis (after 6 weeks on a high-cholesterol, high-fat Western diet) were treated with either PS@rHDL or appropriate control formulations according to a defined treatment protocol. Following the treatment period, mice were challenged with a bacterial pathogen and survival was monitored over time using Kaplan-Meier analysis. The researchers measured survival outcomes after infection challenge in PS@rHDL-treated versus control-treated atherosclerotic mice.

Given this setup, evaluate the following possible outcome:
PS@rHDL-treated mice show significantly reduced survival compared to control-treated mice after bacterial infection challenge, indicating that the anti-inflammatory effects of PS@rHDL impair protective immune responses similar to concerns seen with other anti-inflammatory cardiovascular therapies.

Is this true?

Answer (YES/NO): NO